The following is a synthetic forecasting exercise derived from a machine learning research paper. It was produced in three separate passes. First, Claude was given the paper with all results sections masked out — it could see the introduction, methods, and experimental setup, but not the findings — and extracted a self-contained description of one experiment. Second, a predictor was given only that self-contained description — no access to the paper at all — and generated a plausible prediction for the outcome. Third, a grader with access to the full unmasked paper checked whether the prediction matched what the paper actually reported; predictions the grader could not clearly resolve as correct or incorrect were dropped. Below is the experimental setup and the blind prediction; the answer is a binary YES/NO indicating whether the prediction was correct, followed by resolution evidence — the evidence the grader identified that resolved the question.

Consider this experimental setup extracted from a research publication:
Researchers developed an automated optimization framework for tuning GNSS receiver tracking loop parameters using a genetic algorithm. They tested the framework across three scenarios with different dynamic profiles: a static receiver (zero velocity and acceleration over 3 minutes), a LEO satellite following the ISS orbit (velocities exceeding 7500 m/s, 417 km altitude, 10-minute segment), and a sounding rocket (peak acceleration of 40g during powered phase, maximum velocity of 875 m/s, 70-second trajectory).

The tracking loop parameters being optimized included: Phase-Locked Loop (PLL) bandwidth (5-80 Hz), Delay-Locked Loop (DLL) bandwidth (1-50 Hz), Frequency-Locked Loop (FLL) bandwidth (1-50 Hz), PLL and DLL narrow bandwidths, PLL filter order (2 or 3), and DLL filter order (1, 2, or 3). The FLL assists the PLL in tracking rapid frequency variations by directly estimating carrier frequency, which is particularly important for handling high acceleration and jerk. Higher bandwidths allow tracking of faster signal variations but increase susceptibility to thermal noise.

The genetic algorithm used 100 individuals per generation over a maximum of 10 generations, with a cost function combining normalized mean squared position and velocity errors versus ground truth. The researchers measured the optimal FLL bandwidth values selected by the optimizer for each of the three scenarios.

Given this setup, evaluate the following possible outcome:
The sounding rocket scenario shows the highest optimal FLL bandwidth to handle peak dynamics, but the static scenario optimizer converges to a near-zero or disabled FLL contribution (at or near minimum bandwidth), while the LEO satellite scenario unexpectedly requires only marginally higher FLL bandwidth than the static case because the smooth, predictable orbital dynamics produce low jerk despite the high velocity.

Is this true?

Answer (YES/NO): NO